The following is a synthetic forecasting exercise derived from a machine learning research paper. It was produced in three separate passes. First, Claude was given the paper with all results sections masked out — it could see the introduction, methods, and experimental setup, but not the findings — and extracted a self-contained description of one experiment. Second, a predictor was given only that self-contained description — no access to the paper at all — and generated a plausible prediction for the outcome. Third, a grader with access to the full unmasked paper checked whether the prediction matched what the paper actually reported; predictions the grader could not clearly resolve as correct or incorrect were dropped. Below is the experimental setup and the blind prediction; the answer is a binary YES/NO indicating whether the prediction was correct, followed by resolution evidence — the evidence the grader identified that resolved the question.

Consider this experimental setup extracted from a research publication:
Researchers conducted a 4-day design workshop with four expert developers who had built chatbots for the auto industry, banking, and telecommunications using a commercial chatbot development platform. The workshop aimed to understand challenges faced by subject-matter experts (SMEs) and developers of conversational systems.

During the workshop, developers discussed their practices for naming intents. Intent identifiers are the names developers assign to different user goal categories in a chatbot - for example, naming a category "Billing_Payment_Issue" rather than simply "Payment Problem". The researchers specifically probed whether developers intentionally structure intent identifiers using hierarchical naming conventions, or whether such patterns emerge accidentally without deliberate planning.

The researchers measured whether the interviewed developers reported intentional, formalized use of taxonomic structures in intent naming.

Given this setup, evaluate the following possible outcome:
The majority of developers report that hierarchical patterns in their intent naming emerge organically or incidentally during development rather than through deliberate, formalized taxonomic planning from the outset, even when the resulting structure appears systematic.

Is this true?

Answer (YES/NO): NO